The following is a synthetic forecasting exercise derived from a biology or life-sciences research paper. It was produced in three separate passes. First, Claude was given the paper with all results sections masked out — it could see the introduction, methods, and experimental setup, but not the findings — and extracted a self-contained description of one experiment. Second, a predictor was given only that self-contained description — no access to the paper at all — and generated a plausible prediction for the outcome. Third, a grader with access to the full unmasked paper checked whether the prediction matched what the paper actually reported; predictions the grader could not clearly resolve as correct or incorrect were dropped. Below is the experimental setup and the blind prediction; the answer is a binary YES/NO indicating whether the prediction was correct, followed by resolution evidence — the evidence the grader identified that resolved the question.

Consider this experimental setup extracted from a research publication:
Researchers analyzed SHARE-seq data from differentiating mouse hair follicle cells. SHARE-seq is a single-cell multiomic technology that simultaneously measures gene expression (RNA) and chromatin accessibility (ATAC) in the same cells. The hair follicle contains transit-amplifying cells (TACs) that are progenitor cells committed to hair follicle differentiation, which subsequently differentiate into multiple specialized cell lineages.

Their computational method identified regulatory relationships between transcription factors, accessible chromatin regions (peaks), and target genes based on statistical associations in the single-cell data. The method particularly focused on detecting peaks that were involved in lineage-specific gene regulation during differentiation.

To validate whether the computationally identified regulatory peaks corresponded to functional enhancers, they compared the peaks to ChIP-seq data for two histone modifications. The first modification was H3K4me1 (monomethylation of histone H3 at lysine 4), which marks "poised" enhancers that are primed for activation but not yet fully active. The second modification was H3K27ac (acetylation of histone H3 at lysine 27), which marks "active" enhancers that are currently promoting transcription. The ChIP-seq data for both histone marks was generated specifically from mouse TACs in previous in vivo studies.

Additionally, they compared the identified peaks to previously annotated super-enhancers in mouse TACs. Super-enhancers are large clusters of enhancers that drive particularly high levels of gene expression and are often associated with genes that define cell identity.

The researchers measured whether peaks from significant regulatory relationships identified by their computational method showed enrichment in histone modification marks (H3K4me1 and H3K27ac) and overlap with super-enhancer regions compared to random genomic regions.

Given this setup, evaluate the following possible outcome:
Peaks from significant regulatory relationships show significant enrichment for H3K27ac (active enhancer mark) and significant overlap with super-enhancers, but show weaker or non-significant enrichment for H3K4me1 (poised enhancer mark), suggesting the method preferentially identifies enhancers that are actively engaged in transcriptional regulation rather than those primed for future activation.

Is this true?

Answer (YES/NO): NO